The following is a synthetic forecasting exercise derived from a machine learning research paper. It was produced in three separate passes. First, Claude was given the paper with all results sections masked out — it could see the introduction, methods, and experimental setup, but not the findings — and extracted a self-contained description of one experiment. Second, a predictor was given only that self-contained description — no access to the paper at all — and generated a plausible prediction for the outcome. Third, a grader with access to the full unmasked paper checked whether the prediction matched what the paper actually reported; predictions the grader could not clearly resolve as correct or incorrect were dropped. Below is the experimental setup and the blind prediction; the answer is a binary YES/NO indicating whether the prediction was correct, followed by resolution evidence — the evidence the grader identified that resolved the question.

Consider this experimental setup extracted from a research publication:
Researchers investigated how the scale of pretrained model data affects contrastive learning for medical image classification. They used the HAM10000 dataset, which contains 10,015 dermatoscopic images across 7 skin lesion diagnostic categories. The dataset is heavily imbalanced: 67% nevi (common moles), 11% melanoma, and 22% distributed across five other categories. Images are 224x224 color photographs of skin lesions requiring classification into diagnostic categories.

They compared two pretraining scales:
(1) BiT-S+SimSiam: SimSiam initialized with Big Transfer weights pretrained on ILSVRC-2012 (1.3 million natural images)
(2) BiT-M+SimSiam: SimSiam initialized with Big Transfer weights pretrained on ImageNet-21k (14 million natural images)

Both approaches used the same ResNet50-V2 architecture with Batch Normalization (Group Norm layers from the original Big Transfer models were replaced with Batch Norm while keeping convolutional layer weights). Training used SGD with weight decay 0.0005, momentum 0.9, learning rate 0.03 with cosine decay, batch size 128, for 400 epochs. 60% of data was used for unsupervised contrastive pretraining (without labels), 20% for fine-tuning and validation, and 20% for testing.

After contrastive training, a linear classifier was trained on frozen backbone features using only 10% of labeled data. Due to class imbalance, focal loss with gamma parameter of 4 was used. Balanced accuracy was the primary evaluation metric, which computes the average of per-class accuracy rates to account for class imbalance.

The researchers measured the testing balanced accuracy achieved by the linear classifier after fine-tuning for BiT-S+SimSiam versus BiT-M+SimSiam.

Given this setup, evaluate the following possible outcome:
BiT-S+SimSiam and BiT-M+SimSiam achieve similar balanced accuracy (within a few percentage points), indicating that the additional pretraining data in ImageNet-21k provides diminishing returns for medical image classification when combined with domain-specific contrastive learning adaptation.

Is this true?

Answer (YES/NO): YES